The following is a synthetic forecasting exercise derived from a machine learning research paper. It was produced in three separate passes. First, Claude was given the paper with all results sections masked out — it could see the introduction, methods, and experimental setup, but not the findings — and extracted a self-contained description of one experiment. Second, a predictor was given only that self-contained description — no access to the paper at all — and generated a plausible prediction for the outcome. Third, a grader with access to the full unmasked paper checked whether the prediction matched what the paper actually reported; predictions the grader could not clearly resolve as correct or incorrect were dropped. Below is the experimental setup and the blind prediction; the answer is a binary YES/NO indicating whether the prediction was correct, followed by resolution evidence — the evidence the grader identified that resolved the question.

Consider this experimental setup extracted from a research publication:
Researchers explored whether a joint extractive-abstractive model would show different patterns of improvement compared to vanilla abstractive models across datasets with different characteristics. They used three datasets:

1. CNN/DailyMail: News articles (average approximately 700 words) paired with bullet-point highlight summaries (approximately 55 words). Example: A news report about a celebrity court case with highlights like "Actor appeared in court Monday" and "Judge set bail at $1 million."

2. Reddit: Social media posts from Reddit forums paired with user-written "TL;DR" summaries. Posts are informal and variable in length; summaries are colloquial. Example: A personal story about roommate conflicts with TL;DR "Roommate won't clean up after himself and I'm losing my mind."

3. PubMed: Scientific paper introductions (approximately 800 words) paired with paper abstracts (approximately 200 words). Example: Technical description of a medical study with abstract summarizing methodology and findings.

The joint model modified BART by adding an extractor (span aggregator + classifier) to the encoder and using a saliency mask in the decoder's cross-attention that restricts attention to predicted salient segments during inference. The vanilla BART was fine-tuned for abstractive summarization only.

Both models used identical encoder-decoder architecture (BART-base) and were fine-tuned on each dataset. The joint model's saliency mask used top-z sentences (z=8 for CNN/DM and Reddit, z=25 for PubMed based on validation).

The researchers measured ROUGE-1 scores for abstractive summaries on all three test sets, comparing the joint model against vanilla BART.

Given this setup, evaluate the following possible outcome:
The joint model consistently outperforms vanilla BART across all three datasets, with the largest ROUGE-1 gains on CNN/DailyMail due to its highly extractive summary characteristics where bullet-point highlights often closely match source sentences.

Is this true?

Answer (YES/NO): YES